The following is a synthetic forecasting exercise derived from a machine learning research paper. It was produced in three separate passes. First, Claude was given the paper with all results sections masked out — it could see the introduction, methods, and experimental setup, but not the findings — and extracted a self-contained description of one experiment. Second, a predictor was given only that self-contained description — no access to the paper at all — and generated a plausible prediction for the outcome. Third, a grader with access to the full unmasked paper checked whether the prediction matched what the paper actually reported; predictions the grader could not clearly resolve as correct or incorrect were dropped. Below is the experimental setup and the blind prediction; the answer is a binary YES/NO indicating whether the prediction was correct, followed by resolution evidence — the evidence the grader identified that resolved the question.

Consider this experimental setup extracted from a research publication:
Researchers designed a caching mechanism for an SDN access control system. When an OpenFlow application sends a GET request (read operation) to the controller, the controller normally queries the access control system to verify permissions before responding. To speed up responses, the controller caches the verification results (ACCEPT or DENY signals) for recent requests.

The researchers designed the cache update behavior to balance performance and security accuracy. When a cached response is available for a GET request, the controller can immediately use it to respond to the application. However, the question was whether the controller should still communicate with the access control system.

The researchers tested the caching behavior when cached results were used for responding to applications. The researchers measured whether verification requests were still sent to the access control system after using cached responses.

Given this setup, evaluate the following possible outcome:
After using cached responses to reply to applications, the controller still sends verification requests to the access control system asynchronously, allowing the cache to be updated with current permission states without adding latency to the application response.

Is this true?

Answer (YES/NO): YES